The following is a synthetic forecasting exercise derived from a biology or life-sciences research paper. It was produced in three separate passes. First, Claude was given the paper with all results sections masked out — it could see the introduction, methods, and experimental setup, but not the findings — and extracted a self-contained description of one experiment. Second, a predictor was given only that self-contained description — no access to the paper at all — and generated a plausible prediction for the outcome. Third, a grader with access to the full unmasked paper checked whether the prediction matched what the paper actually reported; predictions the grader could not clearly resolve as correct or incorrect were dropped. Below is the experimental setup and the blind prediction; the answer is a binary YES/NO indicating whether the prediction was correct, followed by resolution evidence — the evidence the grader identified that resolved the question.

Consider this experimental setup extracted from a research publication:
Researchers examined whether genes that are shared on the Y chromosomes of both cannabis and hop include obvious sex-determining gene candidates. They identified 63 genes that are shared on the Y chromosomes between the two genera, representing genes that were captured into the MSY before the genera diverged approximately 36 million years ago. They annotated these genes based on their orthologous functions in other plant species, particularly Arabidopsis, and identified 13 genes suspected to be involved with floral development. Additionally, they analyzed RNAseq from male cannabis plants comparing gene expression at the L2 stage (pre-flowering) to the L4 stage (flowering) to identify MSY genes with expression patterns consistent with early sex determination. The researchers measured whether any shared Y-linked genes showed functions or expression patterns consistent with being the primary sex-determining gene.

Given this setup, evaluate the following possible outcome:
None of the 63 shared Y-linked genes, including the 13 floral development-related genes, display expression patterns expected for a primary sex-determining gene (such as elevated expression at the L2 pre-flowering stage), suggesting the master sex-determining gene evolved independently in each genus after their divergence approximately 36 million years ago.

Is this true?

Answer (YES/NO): NO